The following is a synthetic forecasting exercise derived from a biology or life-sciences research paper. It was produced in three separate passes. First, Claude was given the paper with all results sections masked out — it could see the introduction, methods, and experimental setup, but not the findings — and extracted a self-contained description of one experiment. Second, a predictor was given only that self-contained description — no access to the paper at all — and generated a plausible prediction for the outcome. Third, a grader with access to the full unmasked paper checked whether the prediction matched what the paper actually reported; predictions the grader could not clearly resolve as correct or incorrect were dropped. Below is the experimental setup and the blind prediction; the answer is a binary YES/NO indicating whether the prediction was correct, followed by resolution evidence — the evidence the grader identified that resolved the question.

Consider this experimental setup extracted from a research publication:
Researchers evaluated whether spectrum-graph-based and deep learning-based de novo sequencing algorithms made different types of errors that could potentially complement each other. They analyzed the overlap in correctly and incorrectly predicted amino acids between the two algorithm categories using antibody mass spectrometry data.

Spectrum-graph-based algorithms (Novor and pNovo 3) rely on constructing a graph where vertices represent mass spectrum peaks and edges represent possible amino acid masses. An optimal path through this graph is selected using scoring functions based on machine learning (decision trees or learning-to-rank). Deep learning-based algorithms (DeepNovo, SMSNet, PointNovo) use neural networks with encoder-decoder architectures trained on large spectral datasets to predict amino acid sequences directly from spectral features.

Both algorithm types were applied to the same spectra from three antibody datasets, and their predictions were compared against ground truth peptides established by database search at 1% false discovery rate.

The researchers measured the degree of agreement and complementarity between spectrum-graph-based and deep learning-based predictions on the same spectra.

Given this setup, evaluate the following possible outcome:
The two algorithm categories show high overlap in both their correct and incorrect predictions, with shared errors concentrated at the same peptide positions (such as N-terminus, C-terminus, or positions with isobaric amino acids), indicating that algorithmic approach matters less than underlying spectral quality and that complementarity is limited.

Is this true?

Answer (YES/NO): NO